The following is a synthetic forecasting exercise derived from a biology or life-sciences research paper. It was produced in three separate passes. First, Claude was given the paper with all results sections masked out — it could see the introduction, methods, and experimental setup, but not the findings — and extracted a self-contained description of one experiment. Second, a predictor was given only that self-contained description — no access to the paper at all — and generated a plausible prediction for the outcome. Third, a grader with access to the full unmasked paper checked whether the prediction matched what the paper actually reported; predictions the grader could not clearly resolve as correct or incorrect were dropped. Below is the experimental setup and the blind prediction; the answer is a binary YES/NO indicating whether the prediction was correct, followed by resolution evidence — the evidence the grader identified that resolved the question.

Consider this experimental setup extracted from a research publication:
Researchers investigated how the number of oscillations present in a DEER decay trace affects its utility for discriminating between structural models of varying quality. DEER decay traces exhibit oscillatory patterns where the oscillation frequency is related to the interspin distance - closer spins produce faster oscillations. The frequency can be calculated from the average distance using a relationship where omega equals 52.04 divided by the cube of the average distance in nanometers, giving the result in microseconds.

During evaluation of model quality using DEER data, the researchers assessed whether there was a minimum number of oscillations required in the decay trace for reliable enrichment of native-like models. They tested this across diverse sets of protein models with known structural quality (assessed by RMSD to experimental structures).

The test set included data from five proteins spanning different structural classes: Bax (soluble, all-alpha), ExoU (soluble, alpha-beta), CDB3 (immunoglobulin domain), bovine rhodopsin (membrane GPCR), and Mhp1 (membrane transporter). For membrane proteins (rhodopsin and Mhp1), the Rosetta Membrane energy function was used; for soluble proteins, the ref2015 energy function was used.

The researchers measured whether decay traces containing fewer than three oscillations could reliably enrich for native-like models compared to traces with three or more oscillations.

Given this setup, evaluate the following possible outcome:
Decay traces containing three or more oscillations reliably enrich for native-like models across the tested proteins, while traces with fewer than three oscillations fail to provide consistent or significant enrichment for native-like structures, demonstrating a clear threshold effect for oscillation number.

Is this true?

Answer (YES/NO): NO